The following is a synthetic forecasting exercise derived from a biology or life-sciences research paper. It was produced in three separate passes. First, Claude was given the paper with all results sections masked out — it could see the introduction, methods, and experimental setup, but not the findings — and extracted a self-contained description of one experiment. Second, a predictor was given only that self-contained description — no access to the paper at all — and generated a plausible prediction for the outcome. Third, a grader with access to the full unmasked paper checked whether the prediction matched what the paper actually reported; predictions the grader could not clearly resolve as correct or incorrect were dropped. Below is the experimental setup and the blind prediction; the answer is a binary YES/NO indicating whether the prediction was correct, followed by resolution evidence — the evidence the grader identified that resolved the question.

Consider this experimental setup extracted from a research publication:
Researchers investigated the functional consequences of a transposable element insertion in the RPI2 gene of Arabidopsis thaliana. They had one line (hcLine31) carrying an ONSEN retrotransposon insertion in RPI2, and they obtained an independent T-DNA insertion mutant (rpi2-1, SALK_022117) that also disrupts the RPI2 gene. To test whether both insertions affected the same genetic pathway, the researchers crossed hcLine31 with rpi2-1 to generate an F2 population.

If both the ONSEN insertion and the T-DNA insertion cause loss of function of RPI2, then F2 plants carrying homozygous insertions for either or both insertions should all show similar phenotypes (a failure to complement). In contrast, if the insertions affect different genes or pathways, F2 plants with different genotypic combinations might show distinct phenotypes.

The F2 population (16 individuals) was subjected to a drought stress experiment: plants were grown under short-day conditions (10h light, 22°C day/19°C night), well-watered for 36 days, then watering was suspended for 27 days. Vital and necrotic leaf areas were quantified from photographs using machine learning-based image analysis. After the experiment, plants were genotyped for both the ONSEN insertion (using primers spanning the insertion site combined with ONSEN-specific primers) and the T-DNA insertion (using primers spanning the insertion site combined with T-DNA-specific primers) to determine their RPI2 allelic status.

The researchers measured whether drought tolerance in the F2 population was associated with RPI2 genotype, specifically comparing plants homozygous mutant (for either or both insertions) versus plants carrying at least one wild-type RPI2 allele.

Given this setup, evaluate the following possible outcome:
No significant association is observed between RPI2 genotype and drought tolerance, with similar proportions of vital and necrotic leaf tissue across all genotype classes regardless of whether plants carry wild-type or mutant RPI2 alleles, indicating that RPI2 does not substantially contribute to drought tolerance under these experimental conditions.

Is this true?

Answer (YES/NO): NO